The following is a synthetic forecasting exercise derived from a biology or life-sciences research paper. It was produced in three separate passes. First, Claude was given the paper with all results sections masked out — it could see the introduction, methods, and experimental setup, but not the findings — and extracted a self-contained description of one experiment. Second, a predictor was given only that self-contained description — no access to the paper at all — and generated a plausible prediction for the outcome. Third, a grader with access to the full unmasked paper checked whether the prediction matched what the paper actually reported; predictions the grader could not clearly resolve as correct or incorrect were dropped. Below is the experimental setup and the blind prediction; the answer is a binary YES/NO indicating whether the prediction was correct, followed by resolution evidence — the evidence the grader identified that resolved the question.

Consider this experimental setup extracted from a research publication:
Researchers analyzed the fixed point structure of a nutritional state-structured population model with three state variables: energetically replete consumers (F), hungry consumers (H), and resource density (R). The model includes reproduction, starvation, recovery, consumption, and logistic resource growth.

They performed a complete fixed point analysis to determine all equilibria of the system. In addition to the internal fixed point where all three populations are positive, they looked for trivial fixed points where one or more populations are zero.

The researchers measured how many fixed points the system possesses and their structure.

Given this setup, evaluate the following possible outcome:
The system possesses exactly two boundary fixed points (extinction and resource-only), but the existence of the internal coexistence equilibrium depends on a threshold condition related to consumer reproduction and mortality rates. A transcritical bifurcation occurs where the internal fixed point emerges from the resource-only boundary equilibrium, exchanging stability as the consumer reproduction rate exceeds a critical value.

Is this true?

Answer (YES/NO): NO